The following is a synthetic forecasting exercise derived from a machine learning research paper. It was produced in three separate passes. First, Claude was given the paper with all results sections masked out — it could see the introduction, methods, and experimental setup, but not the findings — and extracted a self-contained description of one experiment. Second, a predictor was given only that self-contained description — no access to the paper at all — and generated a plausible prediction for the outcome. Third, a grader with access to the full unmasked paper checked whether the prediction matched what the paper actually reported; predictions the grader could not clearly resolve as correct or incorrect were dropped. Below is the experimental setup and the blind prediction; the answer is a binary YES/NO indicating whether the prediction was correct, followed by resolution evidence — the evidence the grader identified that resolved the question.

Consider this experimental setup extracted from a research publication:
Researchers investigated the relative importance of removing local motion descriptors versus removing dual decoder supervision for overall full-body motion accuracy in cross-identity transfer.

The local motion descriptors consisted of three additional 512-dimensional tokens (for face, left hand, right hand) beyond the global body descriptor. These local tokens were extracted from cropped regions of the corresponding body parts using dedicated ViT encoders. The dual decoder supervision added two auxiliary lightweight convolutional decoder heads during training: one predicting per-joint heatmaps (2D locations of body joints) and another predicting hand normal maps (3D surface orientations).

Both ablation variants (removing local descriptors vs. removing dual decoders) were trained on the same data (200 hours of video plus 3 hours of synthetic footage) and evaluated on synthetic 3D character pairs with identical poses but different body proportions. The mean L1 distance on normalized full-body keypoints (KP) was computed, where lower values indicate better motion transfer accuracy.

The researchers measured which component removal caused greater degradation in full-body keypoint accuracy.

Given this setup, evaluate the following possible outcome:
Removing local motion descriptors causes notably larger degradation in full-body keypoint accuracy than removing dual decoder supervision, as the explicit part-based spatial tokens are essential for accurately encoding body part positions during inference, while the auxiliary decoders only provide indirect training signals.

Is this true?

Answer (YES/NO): YES